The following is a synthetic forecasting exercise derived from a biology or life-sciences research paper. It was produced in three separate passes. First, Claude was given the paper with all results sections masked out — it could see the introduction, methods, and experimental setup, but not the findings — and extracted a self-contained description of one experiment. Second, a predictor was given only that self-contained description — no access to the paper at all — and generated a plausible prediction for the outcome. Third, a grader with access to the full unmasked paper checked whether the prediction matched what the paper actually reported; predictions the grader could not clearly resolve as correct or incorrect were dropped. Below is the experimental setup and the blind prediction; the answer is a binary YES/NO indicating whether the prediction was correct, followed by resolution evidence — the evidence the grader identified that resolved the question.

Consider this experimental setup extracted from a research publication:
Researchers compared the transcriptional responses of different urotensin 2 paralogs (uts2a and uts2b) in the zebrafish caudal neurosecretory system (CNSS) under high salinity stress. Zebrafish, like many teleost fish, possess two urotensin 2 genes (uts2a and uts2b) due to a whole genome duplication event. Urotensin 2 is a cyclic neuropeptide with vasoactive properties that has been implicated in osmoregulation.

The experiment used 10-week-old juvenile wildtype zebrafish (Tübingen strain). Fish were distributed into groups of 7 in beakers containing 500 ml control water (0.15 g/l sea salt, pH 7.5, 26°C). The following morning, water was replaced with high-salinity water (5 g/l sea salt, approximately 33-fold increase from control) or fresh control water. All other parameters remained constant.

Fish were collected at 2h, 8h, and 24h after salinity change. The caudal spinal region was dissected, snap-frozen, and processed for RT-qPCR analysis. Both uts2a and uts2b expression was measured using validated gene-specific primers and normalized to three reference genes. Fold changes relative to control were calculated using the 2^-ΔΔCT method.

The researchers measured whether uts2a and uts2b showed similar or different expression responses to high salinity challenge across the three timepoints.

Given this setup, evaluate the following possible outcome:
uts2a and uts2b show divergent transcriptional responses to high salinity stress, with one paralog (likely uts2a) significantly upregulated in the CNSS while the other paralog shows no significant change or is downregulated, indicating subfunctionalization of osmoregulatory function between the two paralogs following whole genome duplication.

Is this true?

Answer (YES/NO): NO